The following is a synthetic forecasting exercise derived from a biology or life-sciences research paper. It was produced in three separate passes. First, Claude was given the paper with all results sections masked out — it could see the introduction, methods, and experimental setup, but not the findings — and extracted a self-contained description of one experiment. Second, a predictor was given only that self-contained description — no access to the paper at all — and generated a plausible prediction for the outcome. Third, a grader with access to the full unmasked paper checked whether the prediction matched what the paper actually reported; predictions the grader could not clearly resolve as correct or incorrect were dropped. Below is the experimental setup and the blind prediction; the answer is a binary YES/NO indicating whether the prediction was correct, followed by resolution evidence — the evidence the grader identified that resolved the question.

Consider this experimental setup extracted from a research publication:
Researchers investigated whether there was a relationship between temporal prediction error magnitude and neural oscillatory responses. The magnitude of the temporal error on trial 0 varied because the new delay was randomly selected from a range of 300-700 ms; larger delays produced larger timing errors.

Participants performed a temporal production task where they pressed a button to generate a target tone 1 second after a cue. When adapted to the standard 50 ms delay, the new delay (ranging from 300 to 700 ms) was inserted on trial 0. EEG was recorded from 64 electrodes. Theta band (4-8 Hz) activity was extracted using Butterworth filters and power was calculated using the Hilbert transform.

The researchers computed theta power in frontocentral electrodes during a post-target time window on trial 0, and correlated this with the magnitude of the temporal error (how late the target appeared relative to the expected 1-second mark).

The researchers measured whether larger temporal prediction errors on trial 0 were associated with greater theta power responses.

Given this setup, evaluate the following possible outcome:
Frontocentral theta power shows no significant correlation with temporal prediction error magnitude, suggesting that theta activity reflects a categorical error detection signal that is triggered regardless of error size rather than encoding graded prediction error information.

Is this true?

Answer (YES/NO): NO